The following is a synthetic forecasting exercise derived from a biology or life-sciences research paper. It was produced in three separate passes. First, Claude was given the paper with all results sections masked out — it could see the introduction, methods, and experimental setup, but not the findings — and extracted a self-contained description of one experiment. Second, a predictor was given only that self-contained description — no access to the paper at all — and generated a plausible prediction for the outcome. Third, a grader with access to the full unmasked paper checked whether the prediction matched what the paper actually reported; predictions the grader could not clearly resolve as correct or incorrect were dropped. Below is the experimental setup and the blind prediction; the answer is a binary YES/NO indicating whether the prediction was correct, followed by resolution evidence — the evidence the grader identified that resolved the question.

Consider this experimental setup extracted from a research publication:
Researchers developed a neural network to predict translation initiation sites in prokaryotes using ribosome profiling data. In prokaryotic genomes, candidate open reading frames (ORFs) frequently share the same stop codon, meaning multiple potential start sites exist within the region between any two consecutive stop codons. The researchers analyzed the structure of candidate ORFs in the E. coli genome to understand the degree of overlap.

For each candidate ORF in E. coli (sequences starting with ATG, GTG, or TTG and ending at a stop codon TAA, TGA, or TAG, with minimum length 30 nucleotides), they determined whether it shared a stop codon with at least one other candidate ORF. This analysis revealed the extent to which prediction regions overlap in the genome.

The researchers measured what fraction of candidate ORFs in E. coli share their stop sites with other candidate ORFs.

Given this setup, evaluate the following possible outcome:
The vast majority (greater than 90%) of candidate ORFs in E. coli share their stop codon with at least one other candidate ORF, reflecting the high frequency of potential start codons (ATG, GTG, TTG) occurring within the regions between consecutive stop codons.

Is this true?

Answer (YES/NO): NO